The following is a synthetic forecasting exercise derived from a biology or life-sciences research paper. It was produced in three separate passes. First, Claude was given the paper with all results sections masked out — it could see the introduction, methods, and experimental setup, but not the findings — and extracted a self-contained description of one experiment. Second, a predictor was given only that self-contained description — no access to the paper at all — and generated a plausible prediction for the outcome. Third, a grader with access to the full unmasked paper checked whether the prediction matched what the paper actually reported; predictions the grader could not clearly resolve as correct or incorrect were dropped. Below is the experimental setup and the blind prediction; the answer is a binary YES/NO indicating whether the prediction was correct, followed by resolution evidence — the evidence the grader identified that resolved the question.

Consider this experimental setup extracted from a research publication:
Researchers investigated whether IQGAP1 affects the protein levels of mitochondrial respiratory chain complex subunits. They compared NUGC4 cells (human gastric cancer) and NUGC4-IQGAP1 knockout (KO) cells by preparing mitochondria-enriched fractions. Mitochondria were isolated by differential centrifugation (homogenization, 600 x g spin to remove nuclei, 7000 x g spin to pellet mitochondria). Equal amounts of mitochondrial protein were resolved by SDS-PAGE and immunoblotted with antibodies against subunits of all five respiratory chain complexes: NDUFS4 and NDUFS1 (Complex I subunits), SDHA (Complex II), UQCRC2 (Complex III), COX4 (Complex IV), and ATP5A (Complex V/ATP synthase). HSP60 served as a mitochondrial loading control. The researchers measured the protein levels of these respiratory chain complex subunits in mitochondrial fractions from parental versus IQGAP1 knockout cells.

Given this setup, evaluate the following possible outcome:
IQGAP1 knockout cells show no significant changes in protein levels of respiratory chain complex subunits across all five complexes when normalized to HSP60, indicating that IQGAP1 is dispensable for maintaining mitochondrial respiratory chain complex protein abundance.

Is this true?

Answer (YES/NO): NO